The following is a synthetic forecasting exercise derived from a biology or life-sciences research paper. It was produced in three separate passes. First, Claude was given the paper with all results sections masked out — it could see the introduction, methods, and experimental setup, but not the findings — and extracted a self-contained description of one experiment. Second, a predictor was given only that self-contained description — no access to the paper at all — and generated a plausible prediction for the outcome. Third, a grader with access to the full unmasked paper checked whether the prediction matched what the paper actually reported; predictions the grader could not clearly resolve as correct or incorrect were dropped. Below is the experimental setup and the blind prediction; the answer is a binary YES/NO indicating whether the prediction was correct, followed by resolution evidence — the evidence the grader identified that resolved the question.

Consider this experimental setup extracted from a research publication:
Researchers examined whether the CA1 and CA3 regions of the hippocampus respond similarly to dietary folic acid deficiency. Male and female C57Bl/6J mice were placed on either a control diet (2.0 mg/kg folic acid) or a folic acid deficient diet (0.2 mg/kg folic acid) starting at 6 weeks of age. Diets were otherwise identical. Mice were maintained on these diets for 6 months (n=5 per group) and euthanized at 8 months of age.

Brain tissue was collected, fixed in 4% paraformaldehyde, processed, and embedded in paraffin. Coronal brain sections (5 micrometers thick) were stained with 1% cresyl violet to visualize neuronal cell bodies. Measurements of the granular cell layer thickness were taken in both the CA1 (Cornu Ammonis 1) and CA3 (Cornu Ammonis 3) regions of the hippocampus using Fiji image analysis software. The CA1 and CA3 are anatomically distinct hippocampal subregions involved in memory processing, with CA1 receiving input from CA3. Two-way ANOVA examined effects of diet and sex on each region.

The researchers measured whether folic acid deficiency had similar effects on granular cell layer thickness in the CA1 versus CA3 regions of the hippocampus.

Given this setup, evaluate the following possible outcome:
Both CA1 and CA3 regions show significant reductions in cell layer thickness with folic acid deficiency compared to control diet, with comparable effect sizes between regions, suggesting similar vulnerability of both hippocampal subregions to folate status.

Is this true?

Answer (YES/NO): NO